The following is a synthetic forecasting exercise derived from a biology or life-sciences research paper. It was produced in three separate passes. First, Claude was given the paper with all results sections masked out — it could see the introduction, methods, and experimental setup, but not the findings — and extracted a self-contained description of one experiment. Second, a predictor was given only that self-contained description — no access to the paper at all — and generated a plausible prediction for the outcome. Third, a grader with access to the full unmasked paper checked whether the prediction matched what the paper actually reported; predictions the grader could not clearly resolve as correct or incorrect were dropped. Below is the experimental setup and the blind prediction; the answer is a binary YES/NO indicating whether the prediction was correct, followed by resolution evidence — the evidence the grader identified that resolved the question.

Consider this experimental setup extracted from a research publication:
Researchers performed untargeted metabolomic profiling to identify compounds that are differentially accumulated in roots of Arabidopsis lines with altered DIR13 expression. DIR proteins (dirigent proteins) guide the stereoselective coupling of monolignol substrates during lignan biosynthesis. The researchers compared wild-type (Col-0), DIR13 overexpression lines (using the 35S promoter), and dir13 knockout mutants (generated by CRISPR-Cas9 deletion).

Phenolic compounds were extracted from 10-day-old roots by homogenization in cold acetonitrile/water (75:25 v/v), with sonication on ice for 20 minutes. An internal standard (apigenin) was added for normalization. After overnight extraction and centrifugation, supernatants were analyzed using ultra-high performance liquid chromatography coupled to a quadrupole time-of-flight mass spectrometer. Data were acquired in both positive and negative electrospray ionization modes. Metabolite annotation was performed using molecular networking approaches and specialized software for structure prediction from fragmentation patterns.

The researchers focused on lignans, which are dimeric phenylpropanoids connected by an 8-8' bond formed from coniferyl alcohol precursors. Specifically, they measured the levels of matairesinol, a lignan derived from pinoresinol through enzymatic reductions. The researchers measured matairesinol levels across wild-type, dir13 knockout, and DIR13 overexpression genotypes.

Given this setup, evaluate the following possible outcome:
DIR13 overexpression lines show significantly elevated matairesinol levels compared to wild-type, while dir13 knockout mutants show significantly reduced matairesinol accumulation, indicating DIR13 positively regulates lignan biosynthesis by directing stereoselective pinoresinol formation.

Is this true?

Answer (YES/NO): YES